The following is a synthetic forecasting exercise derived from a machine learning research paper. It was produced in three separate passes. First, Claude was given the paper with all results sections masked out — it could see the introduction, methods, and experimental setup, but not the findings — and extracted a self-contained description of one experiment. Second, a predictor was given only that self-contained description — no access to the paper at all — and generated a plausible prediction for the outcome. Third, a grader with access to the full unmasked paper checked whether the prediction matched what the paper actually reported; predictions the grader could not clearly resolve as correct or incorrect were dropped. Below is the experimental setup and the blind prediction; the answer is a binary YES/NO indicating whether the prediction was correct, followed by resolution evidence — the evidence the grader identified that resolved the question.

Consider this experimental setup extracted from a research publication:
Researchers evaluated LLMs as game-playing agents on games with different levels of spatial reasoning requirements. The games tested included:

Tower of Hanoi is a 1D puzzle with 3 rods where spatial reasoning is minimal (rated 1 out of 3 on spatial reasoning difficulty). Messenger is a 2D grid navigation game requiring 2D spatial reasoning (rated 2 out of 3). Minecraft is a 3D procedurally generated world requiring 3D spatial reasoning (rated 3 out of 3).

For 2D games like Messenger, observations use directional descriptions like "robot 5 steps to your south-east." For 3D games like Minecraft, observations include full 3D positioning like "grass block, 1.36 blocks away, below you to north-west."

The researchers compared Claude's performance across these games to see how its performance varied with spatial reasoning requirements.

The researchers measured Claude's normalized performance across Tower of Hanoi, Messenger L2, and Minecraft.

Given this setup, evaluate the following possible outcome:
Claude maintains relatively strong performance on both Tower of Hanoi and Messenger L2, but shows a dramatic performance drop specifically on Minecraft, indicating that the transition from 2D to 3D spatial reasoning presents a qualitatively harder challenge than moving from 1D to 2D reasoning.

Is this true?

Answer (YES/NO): NO